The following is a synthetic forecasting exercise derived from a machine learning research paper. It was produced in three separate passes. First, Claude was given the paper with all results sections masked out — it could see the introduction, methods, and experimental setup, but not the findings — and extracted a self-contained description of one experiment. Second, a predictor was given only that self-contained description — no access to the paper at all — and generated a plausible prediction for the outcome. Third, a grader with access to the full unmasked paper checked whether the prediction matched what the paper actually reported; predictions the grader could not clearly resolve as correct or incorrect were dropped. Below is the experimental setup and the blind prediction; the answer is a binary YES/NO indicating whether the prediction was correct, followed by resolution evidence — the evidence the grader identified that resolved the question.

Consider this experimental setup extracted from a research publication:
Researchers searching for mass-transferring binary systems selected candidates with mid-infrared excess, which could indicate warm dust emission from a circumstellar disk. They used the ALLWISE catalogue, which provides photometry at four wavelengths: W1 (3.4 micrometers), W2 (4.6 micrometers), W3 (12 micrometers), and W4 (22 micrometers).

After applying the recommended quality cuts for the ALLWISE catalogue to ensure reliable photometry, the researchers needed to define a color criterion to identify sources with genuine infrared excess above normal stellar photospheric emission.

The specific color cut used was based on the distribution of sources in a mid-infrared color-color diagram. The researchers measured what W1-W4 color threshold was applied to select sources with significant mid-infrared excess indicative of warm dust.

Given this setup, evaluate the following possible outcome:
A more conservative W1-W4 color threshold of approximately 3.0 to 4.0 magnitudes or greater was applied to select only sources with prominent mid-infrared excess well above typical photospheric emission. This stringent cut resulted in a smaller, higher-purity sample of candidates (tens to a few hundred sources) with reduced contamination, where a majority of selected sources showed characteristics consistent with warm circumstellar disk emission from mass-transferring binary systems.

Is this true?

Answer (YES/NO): NO